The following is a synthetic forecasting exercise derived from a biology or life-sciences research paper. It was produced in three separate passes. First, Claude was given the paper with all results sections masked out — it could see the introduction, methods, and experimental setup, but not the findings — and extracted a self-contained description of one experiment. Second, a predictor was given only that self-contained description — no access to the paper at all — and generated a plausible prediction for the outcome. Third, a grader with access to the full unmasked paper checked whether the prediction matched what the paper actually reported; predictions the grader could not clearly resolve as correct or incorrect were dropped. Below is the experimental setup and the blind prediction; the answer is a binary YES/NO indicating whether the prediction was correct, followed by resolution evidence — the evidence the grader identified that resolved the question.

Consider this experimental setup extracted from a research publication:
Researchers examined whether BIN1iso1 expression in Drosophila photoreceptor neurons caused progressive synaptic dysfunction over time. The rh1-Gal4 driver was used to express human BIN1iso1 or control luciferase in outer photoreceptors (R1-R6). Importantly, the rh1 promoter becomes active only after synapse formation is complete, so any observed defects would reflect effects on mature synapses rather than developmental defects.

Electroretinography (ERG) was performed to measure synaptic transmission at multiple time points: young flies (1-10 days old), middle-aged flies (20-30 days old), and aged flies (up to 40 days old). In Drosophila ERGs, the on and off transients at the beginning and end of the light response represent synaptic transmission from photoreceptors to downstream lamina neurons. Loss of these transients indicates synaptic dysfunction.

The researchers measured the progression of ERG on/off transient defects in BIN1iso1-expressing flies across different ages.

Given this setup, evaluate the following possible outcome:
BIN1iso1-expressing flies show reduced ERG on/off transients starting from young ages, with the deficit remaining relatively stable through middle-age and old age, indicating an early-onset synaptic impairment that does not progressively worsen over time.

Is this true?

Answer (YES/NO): NO